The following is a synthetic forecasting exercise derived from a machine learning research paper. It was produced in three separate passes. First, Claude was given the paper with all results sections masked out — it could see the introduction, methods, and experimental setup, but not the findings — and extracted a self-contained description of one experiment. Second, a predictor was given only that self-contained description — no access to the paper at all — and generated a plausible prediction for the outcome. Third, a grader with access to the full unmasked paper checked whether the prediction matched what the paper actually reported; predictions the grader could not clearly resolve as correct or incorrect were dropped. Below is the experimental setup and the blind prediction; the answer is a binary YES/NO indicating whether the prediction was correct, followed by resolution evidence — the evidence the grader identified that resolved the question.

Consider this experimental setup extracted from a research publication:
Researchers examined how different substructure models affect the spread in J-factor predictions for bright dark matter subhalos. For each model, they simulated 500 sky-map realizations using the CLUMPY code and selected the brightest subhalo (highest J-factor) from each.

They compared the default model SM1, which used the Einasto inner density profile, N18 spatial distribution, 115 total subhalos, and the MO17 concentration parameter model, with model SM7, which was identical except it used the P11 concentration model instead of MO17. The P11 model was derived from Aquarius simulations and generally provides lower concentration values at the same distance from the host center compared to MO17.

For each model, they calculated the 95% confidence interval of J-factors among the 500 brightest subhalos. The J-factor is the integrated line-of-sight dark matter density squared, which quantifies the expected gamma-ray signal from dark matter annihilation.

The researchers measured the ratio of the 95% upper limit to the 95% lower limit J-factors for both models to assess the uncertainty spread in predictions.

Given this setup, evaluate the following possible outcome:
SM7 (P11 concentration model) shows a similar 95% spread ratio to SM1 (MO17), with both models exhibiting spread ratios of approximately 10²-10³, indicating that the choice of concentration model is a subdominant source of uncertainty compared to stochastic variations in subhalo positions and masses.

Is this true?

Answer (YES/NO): NO